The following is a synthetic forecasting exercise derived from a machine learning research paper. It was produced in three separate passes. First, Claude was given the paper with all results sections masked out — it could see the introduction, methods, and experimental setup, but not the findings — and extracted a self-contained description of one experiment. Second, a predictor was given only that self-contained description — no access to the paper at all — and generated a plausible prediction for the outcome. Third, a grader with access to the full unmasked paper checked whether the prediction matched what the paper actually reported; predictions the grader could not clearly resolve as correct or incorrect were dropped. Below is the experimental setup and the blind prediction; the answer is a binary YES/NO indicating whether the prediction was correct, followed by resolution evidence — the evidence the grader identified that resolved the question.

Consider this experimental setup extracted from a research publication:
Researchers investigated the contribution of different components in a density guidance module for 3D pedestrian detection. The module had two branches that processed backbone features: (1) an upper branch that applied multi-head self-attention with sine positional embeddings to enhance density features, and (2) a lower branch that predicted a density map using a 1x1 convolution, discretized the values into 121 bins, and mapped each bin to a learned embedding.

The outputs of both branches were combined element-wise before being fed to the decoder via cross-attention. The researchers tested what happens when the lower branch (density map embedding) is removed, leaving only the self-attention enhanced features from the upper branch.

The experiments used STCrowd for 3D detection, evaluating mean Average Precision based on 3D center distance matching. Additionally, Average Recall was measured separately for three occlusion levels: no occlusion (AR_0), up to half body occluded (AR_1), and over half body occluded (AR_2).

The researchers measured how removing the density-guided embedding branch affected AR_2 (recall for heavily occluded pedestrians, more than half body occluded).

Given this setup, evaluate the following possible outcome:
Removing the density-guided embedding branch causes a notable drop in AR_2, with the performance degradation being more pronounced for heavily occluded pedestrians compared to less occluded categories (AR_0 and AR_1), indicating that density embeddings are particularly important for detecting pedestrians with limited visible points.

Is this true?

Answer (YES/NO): NO